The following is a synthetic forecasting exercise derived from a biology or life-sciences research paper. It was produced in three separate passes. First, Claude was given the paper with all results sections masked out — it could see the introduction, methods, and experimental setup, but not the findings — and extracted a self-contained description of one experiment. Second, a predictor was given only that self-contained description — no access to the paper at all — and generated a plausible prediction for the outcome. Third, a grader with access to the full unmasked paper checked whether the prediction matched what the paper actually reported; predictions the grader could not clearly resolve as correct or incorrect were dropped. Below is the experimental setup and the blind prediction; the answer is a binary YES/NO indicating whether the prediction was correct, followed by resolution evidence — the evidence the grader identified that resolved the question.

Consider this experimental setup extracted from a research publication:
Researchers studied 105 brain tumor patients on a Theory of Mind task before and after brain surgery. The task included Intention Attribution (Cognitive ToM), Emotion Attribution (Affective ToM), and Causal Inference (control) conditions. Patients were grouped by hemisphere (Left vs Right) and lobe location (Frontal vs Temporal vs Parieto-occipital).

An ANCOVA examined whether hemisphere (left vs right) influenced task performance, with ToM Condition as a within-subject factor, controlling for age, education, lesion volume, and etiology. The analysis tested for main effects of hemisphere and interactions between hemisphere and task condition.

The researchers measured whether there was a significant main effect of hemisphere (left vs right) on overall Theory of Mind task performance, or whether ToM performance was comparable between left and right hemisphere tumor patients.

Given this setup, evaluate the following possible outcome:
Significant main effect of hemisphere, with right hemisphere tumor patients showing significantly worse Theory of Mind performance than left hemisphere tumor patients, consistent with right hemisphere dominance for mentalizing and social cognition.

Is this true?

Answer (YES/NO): NO